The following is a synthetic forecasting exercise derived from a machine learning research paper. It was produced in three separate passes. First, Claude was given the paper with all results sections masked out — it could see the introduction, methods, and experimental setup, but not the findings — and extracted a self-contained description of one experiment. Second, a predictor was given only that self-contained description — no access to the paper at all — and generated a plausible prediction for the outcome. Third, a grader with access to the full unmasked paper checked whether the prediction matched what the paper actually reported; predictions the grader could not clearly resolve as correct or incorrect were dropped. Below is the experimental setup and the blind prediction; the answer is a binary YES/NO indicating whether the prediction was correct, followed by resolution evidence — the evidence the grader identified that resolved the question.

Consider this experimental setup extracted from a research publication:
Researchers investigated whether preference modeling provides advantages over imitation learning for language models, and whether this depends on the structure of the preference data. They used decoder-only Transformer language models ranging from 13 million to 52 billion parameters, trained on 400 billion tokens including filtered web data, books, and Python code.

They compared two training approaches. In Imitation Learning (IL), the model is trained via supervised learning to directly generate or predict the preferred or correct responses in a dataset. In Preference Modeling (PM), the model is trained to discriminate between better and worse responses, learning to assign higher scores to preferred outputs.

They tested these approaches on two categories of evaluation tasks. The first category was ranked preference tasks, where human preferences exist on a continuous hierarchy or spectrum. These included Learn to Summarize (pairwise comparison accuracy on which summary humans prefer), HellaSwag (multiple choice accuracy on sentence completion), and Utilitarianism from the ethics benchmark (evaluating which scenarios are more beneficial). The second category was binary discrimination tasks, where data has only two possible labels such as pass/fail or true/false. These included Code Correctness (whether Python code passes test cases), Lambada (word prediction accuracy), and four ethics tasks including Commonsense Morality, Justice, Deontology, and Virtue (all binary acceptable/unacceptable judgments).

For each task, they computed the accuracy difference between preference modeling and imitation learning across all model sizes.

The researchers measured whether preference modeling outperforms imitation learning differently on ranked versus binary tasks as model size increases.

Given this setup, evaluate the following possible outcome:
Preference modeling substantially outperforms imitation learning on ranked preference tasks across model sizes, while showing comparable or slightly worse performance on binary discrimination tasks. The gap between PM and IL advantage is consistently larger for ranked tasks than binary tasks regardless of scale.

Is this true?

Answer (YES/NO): YES